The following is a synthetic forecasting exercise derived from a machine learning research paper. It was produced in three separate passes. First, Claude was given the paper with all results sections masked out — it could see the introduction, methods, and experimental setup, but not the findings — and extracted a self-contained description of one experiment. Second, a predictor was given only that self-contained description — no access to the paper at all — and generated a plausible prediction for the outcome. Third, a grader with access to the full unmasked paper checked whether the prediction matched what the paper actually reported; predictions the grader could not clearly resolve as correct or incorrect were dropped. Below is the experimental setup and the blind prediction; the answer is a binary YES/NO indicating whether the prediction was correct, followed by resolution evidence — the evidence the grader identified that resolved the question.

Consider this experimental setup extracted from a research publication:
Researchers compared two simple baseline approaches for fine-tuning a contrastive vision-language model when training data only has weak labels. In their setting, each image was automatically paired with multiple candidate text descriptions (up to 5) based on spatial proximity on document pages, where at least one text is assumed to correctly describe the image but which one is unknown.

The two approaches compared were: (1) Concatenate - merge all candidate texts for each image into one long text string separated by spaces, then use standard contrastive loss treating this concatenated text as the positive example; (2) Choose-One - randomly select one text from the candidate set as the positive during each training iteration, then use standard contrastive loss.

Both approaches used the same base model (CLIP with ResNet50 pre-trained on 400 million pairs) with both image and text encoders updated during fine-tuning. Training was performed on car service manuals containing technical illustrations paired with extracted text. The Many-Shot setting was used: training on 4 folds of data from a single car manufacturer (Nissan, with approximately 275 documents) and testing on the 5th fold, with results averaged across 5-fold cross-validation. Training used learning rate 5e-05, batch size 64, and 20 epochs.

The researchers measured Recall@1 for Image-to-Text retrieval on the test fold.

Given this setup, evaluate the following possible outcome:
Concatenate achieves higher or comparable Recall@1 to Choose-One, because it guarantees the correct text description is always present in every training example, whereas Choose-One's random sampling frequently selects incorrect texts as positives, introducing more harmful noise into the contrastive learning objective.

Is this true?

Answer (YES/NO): NO